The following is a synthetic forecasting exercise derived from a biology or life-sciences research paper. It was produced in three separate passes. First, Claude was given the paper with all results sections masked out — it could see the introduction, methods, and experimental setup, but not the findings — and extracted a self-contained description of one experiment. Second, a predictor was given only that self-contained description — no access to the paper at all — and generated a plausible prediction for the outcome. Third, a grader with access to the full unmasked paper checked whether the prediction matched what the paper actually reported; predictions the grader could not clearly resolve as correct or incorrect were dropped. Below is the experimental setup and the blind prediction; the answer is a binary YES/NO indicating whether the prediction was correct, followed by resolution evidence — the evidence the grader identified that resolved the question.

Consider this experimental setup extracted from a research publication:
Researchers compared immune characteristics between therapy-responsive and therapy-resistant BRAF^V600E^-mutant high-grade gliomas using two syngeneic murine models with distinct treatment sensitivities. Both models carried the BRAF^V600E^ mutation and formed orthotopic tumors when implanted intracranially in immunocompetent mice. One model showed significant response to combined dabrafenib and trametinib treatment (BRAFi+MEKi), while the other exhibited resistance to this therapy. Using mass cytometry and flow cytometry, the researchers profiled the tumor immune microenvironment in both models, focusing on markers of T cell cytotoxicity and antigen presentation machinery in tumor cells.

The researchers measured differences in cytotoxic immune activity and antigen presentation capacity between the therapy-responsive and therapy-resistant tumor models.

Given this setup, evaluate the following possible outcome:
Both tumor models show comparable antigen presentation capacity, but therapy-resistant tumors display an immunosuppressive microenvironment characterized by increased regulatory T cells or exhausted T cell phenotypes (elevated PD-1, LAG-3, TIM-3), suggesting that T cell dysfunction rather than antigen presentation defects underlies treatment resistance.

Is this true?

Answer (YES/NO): NO